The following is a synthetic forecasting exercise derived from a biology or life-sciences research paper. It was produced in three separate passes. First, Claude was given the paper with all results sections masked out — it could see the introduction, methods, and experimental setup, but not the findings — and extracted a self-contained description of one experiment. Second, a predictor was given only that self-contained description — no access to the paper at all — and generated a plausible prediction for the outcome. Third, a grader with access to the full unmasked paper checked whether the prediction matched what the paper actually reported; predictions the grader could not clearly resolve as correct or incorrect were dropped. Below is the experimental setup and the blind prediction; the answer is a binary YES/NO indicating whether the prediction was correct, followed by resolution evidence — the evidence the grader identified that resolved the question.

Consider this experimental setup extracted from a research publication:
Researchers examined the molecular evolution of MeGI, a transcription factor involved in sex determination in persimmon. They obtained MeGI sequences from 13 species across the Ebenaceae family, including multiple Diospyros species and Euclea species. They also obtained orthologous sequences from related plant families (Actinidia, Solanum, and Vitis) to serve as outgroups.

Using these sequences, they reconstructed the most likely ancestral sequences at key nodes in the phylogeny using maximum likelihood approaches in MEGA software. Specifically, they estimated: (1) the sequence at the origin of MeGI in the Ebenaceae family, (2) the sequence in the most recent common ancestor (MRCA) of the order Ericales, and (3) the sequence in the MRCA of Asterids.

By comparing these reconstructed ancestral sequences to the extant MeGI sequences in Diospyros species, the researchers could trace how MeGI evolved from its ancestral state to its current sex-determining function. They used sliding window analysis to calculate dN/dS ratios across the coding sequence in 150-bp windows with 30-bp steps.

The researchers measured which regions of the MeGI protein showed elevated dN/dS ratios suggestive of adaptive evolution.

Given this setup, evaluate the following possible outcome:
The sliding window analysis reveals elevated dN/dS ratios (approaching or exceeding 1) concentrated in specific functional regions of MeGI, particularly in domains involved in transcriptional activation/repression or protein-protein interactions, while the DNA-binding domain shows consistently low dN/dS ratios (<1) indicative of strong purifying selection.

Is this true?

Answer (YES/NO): YES